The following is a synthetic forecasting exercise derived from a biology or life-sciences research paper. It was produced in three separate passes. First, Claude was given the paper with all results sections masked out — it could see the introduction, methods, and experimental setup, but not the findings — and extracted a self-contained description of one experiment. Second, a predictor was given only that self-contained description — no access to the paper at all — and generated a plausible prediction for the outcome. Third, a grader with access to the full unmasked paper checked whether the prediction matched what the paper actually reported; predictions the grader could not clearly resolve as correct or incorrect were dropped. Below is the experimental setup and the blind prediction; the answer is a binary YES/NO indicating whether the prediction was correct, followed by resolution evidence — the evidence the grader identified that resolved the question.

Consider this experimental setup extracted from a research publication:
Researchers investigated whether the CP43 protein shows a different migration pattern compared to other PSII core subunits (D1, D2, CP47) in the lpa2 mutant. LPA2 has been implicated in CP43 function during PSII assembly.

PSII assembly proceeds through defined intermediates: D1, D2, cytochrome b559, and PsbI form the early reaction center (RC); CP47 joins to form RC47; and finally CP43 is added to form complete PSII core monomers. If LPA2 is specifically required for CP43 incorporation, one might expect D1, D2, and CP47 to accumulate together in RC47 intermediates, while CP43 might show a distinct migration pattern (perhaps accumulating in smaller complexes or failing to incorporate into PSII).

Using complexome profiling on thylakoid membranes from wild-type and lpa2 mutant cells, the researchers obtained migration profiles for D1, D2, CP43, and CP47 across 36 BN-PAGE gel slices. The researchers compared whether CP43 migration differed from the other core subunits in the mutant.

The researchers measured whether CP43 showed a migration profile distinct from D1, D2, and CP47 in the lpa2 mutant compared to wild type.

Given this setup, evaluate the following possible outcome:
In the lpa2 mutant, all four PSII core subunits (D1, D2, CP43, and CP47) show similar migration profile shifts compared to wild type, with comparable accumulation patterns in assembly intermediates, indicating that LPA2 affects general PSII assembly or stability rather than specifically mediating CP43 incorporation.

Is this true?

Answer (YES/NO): YES